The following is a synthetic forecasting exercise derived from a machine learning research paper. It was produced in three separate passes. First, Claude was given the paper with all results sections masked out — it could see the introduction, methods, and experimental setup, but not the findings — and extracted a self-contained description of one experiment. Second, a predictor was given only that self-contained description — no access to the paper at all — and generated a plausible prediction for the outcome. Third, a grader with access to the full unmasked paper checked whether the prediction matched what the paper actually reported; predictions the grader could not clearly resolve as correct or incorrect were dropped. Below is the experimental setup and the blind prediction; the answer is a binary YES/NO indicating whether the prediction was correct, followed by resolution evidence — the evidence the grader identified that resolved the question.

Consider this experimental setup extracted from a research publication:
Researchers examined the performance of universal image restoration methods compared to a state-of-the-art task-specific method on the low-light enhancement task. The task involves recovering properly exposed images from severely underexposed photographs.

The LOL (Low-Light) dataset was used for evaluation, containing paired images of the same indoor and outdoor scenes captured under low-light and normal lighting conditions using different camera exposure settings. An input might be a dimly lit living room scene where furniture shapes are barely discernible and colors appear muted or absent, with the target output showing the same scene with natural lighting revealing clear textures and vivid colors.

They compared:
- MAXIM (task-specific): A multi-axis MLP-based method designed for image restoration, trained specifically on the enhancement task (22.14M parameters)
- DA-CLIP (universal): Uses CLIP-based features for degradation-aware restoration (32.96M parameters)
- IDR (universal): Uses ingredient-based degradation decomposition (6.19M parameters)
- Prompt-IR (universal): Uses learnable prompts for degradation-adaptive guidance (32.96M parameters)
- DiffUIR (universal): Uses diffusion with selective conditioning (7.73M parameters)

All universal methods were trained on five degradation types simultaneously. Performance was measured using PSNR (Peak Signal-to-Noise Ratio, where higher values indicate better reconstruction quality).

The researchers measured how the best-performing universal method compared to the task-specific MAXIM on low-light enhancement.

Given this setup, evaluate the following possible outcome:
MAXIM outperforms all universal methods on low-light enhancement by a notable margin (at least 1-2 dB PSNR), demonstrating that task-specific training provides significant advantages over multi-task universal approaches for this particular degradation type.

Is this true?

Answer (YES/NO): NO